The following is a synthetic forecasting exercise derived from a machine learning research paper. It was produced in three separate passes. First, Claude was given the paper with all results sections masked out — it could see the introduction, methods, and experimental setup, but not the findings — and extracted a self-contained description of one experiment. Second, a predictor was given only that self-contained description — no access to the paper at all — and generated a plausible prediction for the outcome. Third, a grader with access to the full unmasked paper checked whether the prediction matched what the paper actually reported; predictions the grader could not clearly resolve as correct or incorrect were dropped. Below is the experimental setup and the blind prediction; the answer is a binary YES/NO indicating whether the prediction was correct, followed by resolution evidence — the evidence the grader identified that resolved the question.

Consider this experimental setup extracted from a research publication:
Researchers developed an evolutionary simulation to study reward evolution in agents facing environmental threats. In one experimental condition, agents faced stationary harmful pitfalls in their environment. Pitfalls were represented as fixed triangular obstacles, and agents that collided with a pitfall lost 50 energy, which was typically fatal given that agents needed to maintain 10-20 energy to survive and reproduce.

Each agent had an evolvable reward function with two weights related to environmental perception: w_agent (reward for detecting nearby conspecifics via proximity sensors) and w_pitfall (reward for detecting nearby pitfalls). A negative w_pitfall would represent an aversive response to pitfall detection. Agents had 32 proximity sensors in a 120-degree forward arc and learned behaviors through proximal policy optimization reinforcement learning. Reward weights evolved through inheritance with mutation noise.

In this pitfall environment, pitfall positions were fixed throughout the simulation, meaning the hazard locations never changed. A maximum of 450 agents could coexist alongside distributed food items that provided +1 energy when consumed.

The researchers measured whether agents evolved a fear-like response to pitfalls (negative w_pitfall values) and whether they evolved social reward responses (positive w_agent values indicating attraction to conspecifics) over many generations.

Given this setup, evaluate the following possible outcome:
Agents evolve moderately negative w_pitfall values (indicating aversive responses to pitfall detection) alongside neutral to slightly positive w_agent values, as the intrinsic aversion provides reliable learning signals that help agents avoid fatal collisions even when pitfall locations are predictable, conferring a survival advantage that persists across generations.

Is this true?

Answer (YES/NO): NO